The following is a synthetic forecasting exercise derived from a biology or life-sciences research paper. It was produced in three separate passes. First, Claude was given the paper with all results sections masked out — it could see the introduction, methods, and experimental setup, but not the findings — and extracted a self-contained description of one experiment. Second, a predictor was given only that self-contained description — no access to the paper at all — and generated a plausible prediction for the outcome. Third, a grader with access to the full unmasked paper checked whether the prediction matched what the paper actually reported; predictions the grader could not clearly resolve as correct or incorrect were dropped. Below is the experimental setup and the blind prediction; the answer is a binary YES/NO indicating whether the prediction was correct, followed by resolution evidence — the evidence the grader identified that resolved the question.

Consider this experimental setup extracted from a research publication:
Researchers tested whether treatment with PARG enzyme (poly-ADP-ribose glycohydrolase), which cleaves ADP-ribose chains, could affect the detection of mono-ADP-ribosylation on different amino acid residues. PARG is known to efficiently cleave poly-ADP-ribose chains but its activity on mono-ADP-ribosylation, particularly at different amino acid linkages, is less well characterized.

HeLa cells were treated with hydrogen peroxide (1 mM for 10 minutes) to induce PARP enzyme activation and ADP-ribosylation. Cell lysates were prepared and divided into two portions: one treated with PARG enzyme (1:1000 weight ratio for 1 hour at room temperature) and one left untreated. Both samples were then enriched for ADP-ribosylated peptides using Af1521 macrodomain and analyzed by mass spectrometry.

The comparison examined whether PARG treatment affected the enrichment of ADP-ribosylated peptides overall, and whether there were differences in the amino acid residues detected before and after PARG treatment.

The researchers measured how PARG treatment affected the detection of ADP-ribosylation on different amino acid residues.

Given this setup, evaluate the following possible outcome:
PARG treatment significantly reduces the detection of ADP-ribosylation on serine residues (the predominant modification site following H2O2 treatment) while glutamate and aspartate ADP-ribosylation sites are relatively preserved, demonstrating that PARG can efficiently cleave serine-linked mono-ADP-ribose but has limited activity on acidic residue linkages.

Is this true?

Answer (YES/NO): NO